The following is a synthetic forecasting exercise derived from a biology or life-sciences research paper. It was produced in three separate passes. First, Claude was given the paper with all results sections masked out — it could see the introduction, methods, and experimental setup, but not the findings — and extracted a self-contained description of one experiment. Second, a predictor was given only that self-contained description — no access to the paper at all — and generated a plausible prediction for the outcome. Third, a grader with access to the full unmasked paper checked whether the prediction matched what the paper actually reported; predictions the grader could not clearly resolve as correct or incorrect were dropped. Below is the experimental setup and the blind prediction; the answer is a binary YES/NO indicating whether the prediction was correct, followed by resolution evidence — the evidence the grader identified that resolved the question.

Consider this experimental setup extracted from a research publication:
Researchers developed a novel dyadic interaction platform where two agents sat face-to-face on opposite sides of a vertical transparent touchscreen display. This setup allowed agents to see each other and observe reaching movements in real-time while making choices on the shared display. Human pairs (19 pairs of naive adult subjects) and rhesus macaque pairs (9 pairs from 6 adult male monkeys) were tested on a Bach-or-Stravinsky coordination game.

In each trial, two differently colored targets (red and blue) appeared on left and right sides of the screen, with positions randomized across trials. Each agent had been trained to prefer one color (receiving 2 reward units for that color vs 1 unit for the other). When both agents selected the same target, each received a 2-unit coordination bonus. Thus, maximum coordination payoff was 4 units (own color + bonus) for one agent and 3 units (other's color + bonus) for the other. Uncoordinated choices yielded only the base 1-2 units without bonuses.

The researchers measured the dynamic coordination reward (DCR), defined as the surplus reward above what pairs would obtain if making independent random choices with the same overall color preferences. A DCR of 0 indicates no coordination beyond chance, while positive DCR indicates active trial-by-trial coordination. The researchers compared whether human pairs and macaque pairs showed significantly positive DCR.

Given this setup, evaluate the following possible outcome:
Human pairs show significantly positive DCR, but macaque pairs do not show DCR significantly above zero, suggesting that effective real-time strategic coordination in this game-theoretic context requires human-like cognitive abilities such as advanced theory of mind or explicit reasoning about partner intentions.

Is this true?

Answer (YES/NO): NO